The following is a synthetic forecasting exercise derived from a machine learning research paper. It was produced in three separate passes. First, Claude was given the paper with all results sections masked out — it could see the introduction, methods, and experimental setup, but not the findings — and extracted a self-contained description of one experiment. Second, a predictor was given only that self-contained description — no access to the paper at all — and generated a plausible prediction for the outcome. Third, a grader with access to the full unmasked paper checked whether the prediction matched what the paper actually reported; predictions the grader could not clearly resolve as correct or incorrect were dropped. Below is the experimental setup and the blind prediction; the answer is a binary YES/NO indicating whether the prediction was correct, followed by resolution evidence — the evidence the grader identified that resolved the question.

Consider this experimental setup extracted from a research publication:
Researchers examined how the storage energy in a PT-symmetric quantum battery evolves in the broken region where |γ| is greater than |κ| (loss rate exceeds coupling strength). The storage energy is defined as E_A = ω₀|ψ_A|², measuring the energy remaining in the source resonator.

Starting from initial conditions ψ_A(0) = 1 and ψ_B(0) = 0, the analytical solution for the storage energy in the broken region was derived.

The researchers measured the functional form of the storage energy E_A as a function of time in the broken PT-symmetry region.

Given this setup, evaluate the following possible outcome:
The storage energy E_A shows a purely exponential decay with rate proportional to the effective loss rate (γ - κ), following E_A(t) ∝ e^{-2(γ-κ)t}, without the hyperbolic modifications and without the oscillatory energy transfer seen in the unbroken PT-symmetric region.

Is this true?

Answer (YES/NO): NO